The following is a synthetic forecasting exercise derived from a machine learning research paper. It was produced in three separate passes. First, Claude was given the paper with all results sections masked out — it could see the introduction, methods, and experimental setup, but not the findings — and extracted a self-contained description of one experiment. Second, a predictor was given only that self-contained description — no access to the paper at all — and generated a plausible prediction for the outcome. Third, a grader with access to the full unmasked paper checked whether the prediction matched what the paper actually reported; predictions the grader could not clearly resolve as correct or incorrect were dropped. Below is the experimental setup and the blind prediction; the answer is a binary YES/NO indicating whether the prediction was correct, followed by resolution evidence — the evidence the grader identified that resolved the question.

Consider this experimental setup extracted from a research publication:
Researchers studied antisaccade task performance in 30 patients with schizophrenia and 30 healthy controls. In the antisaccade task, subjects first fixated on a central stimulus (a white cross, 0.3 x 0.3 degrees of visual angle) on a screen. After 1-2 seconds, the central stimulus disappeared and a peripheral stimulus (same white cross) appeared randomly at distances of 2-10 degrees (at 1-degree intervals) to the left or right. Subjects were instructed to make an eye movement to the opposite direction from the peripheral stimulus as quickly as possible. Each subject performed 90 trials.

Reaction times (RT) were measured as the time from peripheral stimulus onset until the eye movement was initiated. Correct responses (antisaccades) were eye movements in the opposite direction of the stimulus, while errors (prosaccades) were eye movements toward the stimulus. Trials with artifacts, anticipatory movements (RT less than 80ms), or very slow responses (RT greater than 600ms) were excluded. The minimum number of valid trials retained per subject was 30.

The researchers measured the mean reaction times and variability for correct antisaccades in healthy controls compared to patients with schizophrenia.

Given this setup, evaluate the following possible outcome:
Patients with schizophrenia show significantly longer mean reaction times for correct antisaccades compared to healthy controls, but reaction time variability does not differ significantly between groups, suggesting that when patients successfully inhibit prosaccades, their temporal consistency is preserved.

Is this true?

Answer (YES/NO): NO